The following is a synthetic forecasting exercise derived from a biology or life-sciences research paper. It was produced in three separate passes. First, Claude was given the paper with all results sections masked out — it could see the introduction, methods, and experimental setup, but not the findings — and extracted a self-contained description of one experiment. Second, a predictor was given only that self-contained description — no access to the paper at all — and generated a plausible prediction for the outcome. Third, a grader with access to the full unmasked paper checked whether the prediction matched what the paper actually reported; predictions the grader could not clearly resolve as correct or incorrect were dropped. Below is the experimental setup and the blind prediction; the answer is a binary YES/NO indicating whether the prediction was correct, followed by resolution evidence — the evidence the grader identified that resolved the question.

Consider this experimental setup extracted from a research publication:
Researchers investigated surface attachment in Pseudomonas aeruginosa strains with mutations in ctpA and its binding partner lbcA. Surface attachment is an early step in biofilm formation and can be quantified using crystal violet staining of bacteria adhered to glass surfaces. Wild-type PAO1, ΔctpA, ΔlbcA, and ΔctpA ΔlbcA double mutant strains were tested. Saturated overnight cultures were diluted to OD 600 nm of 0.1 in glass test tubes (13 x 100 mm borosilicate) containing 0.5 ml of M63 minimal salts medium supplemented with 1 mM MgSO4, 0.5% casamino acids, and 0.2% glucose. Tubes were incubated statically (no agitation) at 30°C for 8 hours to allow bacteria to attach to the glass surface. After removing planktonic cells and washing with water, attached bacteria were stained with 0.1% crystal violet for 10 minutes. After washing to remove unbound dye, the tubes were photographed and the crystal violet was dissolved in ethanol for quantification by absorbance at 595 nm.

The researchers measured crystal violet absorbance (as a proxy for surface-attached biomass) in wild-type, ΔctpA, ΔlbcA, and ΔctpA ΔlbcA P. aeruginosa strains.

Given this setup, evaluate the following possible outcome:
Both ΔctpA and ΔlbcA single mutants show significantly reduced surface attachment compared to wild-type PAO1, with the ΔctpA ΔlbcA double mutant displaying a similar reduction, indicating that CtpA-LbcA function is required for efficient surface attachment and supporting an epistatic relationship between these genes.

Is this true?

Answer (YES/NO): NO